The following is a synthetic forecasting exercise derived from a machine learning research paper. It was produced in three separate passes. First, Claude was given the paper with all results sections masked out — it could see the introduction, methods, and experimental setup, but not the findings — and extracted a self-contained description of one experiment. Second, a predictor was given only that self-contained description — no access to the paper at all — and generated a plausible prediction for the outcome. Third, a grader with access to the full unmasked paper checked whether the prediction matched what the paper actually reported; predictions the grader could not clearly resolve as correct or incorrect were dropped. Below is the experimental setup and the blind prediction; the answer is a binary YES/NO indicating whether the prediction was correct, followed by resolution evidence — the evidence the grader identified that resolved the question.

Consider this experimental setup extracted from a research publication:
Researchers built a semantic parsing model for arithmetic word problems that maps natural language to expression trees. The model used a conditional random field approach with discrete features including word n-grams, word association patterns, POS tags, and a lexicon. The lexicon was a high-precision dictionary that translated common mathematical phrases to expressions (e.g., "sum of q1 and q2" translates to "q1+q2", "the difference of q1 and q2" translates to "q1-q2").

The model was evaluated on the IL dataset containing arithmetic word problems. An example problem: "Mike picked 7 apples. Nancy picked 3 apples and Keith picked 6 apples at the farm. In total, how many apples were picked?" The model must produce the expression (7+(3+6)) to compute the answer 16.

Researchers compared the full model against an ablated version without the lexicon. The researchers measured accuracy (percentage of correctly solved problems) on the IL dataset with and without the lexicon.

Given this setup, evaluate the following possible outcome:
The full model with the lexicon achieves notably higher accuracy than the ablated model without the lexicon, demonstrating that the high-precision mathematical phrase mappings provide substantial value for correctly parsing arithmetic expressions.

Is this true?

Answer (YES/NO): YES